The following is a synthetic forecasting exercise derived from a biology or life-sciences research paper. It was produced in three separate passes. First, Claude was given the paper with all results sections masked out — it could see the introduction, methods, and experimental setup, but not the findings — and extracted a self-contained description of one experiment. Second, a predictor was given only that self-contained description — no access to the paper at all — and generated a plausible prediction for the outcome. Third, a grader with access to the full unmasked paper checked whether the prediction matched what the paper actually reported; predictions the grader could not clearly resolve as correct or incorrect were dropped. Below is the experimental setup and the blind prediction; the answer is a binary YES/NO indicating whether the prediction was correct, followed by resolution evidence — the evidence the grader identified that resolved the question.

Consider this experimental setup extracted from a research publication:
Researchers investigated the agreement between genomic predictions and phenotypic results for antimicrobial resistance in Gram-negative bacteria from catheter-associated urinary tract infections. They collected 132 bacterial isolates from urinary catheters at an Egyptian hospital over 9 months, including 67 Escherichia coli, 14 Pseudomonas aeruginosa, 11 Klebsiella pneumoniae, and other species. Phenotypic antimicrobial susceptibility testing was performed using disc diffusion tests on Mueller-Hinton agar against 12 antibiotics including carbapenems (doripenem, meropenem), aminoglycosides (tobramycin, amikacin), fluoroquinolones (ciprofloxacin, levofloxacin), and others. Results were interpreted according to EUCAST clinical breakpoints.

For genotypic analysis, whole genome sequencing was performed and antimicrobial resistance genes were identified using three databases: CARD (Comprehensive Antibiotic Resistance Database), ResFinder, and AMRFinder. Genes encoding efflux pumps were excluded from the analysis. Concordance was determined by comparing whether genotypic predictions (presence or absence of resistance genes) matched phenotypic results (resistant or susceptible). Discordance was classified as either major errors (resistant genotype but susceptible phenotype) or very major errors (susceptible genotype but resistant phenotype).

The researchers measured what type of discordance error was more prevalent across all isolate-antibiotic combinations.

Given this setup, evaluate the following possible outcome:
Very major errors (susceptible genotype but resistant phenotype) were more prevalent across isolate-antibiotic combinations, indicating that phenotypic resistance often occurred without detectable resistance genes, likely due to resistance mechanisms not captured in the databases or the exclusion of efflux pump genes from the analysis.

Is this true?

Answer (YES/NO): NO